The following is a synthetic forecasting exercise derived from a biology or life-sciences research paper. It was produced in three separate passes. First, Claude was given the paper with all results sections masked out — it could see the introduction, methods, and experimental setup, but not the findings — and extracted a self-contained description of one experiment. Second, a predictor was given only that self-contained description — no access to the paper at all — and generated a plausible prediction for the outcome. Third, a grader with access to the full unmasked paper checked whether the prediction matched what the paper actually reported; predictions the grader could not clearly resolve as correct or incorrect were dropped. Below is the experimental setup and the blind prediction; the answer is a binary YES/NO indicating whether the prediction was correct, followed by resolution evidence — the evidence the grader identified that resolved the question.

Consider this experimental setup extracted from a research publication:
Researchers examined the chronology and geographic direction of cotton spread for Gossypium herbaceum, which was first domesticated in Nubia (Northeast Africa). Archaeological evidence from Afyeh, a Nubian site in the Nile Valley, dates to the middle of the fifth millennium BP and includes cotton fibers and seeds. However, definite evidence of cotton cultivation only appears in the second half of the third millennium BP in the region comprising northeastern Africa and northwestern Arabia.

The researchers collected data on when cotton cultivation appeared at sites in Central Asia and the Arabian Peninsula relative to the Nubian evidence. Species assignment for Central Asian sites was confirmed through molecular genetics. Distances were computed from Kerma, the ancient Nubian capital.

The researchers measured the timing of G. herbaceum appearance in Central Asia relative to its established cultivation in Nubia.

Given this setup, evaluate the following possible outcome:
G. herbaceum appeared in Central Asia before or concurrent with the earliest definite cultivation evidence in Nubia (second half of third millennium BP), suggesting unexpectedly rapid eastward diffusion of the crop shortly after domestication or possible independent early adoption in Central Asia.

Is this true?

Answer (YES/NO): NO